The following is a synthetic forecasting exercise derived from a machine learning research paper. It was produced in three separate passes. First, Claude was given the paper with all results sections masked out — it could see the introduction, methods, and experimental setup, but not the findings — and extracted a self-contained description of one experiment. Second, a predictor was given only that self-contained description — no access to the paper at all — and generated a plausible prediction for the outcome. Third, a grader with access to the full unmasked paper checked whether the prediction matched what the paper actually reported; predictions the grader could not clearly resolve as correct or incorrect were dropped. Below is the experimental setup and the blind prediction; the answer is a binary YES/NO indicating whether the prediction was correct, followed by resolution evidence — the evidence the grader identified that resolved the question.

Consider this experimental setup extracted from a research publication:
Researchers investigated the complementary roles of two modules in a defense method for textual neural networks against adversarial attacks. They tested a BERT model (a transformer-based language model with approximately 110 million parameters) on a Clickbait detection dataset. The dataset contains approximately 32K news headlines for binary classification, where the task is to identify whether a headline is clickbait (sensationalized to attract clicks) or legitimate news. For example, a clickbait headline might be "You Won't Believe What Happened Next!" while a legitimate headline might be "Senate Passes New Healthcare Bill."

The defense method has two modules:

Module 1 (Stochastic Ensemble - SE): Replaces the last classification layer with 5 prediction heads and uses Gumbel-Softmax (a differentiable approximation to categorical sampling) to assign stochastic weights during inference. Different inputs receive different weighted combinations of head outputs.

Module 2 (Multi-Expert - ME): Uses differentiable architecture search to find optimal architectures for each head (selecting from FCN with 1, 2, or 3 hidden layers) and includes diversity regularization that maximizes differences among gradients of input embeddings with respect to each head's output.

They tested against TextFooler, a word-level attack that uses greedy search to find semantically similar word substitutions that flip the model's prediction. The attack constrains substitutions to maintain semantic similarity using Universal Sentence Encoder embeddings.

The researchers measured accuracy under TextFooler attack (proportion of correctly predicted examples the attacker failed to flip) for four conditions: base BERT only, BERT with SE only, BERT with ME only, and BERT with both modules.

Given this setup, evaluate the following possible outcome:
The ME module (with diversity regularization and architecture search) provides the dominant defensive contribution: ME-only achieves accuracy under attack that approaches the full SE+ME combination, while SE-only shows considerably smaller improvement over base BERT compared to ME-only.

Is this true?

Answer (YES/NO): NO